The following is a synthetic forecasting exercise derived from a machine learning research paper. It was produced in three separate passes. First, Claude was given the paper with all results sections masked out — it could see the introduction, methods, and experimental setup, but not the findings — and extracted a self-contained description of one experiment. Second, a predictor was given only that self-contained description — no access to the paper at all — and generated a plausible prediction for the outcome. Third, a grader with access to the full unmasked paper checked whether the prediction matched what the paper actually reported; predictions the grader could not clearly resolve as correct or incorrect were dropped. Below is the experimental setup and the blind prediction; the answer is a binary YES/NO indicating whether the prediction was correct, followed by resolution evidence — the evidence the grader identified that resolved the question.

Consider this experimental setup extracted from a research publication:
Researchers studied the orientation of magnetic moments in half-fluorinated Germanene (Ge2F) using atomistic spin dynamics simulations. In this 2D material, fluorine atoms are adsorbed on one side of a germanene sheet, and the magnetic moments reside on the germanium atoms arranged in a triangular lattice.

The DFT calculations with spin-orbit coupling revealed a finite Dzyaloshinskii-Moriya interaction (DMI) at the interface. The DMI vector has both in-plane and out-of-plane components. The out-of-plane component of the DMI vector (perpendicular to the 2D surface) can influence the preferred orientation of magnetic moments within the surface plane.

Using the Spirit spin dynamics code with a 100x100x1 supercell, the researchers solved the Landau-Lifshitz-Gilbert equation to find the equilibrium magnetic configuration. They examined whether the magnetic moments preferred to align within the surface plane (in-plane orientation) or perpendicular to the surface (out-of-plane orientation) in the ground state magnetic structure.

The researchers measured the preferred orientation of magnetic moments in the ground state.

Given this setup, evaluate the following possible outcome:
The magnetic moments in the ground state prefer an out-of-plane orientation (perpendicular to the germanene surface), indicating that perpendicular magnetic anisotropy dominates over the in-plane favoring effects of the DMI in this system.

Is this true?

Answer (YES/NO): NO